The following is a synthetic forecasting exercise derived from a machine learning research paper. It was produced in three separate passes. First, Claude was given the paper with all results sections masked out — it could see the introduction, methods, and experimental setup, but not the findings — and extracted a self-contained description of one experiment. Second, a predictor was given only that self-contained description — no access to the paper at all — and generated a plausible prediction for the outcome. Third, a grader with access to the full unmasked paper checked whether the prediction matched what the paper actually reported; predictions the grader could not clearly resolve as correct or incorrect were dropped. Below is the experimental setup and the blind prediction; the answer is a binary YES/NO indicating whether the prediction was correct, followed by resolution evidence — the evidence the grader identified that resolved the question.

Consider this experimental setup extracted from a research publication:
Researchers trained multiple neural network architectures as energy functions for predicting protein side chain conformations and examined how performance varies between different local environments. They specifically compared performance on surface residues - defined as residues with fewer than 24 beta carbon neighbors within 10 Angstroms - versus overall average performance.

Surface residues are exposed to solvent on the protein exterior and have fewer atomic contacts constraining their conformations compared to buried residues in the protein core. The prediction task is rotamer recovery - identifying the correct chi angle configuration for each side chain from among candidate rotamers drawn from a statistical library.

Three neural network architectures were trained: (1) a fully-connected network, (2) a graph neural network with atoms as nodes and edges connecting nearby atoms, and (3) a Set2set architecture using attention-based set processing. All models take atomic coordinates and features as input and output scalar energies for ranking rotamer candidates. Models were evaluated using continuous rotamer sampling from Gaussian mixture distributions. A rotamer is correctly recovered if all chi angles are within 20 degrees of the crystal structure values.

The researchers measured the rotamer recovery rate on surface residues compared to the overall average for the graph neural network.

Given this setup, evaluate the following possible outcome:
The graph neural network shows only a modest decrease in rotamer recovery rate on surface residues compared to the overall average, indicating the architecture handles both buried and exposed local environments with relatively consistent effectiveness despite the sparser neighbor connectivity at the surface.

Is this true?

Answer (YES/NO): NO